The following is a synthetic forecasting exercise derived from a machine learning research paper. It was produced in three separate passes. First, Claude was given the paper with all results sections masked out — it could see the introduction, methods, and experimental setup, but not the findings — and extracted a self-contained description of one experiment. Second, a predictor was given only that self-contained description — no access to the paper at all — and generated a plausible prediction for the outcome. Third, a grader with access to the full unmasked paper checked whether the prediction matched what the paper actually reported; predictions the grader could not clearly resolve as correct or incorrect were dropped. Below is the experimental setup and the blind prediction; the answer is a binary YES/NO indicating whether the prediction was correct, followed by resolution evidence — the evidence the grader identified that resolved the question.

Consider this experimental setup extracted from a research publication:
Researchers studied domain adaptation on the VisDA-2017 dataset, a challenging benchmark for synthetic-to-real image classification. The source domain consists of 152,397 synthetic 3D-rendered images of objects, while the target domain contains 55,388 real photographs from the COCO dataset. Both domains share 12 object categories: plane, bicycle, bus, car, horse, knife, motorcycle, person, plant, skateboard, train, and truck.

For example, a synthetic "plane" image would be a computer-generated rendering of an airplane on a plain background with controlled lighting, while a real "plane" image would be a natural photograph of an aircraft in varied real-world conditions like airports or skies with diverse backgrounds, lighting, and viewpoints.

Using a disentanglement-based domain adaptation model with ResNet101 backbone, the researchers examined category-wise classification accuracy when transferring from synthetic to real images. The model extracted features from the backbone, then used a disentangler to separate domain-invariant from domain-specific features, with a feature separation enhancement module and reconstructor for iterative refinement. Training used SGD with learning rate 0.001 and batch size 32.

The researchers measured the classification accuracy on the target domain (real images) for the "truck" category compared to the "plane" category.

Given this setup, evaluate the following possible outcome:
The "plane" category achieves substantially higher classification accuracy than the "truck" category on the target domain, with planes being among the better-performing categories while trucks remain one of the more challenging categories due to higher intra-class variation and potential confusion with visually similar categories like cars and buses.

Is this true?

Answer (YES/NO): YES